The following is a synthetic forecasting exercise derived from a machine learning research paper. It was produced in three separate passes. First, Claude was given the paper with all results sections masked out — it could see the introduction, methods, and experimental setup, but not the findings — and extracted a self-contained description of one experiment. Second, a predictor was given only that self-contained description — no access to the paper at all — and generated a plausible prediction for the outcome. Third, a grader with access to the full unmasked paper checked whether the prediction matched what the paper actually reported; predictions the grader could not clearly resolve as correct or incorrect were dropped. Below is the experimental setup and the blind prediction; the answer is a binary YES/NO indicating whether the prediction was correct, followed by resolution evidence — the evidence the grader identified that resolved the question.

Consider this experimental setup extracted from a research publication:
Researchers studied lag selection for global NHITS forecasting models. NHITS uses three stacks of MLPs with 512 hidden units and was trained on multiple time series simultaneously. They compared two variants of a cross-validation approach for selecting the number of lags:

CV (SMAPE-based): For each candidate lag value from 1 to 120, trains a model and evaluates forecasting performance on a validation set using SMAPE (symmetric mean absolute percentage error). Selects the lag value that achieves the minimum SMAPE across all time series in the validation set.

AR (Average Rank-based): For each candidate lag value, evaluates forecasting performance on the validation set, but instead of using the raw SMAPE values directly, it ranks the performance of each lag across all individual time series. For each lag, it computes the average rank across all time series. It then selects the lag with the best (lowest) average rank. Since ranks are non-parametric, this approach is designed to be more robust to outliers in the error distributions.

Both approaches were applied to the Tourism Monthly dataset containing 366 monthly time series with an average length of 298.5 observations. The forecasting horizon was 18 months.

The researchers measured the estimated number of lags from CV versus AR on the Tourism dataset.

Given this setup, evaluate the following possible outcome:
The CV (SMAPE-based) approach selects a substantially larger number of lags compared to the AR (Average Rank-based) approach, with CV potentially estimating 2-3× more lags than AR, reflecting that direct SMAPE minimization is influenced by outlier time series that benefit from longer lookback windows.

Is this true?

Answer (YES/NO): NO